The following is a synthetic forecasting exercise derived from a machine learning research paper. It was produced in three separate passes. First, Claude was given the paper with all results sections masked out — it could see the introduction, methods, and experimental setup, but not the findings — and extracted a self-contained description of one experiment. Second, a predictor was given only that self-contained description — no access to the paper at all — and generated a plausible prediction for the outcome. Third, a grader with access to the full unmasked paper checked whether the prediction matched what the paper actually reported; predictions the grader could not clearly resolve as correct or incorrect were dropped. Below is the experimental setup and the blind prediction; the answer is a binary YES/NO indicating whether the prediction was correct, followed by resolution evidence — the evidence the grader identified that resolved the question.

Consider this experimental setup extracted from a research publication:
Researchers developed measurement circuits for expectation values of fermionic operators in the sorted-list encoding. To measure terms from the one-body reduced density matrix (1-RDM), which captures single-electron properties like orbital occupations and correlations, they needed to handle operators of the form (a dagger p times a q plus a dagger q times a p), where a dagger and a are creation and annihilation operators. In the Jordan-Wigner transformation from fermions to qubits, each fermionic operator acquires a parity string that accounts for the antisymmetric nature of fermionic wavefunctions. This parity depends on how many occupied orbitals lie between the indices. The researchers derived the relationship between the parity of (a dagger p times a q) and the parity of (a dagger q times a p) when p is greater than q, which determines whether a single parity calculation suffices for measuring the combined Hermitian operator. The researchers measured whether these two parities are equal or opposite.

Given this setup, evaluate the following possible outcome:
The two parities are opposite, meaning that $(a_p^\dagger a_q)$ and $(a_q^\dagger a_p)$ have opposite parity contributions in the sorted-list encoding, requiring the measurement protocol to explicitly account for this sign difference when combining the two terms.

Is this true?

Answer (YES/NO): NO